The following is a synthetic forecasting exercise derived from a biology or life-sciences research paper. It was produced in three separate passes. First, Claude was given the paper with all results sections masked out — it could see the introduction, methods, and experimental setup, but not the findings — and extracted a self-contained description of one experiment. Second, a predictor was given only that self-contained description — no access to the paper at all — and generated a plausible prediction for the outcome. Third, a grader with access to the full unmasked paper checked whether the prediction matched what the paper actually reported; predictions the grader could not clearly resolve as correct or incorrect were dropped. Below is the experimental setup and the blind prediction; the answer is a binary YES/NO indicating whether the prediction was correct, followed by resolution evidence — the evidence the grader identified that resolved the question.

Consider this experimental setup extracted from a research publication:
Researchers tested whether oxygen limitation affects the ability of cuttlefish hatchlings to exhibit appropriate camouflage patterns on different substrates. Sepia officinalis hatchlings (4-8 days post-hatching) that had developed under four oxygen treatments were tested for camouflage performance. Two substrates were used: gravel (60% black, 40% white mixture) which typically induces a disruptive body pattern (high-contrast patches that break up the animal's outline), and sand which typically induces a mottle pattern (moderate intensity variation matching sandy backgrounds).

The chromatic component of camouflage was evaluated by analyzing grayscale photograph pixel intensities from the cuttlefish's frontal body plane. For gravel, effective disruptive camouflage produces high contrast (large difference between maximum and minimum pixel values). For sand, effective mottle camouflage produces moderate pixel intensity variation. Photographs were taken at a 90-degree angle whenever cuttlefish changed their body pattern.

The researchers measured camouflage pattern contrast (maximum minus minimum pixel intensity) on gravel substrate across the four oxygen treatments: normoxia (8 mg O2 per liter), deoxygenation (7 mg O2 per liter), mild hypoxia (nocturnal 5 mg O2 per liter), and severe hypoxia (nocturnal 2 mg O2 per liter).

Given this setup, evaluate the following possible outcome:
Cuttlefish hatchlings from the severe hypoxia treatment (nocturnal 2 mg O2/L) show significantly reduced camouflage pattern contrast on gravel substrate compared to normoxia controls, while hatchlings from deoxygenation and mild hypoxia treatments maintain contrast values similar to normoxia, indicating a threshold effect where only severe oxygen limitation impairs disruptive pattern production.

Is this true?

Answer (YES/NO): YES